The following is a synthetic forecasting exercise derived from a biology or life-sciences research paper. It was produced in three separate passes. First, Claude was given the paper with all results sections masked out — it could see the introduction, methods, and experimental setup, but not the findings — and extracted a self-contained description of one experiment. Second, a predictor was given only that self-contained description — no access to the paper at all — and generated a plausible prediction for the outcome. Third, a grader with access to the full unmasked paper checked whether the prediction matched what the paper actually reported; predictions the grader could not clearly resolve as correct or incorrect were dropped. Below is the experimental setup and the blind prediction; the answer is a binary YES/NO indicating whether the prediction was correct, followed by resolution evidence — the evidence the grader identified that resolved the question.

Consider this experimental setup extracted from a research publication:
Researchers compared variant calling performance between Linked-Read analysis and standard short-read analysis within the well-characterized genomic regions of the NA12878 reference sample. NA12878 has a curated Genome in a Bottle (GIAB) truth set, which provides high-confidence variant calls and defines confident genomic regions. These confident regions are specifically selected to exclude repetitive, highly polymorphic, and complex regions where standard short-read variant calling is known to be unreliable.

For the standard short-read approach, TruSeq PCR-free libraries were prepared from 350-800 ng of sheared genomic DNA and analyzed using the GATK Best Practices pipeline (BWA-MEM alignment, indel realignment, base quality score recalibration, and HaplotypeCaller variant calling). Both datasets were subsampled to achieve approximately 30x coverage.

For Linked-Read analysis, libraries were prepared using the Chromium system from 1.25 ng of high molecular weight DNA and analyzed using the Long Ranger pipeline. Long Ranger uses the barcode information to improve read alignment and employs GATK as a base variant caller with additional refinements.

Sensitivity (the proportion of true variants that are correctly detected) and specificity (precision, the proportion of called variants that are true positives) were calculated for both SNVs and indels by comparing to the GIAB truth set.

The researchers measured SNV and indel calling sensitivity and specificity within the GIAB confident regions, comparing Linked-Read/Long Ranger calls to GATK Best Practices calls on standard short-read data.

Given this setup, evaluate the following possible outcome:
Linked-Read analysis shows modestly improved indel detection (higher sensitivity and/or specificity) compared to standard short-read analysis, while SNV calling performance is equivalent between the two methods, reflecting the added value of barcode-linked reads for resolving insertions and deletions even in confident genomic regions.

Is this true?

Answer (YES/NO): NO